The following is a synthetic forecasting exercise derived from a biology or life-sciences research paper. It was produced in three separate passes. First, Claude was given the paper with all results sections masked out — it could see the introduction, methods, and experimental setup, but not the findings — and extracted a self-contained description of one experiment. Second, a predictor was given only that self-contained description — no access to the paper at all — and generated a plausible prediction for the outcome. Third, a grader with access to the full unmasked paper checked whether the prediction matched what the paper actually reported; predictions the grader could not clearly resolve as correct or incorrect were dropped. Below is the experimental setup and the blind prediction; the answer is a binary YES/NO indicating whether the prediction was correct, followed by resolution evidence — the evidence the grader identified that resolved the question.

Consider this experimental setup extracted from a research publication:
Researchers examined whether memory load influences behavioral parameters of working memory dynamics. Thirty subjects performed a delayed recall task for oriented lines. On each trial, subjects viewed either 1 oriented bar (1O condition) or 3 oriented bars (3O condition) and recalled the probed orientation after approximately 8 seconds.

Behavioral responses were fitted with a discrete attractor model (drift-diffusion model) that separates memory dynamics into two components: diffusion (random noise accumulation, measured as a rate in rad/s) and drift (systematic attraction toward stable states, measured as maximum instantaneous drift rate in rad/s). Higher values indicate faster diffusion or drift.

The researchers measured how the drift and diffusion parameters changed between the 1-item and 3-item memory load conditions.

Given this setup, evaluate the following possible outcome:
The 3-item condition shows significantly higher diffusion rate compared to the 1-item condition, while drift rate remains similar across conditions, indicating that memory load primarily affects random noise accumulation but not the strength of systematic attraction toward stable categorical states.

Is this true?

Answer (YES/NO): NO